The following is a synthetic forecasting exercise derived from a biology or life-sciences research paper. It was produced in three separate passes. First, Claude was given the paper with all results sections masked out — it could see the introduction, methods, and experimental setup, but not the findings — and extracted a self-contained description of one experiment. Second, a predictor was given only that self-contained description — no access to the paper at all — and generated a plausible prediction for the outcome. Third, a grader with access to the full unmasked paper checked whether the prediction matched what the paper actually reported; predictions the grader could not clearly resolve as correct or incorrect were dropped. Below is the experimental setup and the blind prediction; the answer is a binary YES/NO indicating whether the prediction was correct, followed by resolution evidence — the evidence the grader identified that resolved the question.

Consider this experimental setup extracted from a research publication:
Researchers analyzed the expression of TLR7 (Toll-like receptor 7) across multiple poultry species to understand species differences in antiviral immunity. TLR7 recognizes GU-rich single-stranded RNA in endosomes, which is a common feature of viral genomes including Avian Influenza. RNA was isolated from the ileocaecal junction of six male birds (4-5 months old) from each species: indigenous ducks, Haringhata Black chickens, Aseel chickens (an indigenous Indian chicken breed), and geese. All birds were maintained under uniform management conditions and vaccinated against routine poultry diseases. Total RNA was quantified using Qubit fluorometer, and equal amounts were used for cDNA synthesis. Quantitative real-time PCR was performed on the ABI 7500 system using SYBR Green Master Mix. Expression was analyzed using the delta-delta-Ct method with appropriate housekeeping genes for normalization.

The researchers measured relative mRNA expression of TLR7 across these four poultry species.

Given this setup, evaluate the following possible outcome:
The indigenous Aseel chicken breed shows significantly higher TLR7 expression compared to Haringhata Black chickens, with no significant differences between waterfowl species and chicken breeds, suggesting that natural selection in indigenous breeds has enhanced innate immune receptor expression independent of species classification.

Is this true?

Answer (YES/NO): NO